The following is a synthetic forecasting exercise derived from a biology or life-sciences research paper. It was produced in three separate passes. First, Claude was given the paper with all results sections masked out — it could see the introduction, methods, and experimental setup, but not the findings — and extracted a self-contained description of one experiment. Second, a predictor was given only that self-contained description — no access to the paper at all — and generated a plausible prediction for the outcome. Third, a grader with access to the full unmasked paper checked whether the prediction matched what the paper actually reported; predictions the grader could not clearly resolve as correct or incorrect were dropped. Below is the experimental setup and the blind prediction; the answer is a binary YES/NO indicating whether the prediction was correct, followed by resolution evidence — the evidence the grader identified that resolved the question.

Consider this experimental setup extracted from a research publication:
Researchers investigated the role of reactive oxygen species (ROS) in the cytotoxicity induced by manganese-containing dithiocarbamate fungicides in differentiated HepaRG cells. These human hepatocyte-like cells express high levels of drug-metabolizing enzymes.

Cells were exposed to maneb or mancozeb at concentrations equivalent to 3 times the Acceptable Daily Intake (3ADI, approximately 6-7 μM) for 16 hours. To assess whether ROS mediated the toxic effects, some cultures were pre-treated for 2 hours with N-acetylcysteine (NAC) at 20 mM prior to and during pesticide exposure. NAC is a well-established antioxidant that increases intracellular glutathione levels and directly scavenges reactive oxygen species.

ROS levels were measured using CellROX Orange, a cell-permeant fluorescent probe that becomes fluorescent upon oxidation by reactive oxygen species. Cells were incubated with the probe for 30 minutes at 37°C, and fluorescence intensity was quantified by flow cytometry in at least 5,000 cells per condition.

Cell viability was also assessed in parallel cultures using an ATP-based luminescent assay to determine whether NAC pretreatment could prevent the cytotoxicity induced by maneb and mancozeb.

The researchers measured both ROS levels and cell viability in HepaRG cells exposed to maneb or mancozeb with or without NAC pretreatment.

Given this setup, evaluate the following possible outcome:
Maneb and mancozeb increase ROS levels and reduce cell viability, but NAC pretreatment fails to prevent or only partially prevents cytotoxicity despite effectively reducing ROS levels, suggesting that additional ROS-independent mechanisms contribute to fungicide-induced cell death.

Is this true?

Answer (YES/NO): NO